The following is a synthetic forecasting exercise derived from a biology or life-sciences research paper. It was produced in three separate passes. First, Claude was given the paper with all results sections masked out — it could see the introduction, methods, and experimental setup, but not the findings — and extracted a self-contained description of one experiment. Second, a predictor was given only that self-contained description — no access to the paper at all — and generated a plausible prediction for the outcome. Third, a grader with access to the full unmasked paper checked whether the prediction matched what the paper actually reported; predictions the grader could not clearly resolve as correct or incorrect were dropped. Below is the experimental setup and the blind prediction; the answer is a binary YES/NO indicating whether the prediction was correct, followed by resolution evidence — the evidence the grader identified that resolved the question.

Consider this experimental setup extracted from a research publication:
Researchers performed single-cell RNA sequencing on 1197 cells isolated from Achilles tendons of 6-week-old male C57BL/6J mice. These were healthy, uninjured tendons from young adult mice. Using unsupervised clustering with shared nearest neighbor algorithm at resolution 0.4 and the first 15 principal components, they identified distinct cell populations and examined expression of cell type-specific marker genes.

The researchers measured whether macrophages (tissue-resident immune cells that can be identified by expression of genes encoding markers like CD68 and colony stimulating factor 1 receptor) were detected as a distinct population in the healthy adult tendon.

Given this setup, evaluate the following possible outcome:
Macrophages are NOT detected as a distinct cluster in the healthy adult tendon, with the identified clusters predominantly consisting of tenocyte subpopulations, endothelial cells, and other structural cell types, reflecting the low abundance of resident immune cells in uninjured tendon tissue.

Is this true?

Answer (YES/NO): NO